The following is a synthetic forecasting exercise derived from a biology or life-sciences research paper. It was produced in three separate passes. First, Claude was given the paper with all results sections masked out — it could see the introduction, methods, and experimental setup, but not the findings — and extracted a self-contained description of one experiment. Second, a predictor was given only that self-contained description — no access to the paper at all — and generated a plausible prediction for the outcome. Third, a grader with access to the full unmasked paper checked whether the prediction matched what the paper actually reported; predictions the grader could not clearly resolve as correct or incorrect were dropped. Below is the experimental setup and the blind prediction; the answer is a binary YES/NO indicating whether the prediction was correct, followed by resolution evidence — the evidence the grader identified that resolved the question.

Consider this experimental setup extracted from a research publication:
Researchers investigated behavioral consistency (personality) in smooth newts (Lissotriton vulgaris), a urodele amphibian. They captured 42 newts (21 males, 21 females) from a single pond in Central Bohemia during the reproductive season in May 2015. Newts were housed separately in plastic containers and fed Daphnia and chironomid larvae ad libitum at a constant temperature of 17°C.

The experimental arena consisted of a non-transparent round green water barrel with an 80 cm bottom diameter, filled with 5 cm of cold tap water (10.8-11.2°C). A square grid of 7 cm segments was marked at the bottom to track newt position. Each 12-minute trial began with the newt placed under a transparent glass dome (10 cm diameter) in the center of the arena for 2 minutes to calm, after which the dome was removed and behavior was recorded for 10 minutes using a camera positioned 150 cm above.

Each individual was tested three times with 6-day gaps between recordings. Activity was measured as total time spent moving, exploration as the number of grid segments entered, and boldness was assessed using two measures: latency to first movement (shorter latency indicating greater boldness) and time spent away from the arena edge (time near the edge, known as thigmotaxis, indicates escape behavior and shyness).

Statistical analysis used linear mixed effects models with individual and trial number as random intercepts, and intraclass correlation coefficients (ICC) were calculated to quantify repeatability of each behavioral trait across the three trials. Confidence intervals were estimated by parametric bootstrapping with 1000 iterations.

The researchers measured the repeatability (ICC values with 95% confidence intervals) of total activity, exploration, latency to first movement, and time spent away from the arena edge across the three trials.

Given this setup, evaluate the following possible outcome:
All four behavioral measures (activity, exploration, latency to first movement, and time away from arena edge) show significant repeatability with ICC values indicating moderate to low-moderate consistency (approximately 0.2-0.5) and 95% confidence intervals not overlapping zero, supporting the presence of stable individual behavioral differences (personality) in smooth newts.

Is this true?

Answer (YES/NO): NO